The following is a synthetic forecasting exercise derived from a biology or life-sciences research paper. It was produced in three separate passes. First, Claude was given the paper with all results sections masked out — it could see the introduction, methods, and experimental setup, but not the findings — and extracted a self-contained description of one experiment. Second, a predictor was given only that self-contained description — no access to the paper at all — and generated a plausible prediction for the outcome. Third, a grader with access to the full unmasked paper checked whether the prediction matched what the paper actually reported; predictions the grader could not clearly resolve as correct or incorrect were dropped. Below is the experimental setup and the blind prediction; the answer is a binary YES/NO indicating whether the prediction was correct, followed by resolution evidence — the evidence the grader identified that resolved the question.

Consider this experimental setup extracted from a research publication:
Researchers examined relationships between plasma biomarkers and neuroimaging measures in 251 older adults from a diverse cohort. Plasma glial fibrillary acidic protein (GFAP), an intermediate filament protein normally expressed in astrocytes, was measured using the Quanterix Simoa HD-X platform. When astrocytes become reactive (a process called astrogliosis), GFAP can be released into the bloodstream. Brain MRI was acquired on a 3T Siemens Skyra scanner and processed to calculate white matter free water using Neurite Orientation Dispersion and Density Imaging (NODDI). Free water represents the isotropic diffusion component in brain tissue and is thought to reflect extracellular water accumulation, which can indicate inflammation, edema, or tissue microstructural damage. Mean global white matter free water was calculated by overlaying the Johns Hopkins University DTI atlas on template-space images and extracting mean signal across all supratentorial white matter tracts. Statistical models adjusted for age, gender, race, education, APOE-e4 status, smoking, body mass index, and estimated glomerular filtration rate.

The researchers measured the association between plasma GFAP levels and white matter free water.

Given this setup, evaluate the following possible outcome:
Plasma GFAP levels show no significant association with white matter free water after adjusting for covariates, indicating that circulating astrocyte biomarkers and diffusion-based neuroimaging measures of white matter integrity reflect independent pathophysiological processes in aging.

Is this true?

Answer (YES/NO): YES